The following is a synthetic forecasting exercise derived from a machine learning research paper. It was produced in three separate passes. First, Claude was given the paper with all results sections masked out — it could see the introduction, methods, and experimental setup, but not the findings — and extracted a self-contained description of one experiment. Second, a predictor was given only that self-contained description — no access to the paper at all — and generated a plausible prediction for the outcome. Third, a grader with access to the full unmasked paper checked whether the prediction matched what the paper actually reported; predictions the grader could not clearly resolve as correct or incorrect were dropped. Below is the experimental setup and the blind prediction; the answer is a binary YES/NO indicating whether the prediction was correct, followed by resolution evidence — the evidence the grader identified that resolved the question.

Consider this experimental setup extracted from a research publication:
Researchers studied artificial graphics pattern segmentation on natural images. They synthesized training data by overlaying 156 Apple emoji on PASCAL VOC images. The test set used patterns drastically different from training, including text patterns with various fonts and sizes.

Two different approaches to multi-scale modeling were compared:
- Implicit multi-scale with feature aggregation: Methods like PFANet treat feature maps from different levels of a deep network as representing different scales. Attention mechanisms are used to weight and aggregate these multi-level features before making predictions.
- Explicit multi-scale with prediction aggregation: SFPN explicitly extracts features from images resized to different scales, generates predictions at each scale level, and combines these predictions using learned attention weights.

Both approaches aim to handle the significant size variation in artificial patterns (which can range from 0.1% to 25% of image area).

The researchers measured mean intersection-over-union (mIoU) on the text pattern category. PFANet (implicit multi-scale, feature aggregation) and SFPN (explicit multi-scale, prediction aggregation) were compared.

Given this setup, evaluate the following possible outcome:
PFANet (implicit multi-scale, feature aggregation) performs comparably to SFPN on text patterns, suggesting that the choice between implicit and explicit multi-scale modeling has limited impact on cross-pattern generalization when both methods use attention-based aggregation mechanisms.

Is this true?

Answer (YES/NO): NO